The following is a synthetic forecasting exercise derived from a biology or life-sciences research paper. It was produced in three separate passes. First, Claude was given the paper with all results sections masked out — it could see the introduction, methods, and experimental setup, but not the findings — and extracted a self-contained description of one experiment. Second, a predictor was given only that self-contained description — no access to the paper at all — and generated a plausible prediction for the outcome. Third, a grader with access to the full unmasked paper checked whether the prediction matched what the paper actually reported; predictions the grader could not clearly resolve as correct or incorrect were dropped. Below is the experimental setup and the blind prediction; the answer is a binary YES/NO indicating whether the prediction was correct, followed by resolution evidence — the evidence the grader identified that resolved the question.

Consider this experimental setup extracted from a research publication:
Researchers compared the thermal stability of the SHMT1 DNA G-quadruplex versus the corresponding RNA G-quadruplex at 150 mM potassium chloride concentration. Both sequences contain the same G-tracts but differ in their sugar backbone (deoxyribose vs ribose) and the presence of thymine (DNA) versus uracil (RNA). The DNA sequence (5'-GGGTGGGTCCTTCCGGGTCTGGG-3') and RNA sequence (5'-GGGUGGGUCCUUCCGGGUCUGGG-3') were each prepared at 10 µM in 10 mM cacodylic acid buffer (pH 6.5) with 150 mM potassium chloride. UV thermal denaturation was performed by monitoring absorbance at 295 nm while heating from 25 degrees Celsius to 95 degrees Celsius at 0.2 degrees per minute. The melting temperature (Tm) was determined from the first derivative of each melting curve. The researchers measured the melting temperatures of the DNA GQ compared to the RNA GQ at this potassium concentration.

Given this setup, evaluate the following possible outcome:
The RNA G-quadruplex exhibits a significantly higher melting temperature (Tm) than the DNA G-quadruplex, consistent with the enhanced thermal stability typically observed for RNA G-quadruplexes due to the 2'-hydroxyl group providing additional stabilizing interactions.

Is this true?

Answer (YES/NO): YES